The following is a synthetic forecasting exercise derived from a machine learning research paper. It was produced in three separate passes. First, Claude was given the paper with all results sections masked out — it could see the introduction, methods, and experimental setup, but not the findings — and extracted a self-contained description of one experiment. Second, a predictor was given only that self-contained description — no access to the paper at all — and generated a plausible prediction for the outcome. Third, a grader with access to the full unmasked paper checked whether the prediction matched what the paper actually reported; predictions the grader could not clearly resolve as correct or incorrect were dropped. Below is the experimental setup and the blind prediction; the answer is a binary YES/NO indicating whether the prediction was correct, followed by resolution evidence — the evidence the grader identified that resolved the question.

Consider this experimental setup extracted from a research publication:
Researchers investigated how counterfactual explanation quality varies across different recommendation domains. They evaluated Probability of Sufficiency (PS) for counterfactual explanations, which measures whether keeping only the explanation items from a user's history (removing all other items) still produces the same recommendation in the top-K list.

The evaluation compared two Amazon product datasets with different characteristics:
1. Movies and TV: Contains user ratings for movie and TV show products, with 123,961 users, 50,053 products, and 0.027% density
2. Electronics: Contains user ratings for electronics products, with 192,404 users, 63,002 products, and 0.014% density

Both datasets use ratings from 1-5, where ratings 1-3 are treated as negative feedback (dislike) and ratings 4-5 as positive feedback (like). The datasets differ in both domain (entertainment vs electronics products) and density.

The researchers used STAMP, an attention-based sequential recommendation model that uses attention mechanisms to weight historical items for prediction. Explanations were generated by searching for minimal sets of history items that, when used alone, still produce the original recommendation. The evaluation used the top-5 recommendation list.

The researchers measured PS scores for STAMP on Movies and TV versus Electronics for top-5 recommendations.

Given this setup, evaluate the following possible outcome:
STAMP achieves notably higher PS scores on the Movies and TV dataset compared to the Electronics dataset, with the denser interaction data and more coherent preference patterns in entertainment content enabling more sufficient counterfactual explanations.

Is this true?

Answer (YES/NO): YES